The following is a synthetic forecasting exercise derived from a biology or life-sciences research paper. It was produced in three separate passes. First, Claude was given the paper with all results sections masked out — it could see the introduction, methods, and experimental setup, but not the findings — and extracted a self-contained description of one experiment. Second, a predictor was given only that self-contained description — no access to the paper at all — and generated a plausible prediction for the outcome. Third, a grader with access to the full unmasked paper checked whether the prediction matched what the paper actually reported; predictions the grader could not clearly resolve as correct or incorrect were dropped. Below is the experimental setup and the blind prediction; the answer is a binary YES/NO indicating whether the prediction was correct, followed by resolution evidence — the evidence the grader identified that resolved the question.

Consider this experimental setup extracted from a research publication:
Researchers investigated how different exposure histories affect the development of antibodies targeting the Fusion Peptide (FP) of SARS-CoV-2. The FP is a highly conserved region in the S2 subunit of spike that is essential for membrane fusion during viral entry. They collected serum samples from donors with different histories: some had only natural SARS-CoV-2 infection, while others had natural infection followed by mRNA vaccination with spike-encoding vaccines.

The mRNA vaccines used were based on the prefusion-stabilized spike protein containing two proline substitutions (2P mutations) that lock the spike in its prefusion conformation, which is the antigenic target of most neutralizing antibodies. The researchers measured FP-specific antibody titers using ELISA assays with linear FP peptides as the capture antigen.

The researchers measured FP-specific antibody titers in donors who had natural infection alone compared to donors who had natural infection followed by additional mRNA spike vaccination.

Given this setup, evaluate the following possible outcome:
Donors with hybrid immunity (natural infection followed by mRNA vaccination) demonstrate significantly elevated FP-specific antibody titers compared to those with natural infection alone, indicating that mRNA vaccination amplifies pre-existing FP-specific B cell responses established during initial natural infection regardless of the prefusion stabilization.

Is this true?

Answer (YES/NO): NO